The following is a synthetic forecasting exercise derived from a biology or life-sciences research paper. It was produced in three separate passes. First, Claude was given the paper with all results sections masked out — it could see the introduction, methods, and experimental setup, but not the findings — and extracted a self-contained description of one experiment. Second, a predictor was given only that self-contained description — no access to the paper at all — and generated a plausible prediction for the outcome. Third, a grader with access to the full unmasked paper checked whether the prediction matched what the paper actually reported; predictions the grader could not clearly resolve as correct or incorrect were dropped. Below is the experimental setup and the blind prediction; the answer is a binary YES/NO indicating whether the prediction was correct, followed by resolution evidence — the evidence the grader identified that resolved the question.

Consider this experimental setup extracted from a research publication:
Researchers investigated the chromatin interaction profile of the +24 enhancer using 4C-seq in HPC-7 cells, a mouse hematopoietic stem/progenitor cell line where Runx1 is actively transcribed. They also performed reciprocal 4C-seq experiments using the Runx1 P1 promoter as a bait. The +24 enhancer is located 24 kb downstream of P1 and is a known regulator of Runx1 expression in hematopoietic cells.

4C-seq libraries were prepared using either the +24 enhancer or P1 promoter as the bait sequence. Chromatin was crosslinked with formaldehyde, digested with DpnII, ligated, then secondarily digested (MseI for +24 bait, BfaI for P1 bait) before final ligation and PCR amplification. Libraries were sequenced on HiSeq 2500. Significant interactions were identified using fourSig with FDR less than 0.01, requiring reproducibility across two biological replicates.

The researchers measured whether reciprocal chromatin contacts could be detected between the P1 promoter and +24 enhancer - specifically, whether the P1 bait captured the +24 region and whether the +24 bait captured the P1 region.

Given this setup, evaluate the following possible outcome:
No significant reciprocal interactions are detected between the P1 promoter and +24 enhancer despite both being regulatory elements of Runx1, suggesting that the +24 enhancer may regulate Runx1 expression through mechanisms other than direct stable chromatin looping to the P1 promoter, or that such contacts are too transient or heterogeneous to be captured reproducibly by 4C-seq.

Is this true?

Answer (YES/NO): NO